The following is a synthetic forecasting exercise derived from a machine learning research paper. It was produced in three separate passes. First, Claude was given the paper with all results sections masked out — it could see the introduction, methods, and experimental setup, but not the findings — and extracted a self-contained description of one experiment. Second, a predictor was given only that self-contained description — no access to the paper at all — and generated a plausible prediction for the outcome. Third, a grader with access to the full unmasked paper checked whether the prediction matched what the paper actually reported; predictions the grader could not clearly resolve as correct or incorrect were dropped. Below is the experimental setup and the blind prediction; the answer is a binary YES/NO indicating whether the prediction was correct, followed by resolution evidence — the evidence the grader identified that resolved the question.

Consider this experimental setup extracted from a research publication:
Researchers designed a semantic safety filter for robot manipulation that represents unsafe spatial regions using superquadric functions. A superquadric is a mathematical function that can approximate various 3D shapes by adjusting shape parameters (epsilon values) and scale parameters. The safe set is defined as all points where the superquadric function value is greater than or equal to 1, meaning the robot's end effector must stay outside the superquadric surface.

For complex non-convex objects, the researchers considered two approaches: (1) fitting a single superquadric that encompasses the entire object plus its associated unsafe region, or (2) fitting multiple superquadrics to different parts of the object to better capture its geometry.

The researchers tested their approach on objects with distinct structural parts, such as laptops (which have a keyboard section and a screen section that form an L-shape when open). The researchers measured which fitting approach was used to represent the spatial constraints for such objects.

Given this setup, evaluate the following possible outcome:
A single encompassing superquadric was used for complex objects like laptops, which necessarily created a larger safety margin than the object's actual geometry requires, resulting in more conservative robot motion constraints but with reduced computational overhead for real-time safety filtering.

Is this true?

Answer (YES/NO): NO